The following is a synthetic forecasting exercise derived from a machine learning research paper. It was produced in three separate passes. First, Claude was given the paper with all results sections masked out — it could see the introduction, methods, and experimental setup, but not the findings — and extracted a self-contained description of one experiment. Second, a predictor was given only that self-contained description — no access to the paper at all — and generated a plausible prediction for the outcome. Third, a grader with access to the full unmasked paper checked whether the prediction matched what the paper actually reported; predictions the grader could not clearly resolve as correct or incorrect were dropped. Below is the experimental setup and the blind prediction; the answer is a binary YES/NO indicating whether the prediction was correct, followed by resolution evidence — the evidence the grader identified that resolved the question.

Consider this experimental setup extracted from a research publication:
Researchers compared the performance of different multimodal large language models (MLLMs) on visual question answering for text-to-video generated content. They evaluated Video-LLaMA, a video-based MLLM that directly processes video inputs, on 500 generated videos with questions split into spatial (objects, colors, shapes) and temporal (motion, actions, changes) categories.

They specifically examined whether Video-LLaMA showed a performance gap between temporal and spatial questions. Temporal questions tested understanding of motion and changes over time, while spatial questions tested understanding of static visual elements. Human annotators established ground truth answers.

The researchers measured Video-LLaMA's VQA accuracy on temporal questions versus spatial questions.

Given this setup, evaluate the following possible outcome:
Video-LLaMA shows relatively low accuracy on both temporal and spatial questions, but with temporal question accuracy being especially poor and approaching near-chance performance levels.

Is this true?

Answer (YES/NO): NO